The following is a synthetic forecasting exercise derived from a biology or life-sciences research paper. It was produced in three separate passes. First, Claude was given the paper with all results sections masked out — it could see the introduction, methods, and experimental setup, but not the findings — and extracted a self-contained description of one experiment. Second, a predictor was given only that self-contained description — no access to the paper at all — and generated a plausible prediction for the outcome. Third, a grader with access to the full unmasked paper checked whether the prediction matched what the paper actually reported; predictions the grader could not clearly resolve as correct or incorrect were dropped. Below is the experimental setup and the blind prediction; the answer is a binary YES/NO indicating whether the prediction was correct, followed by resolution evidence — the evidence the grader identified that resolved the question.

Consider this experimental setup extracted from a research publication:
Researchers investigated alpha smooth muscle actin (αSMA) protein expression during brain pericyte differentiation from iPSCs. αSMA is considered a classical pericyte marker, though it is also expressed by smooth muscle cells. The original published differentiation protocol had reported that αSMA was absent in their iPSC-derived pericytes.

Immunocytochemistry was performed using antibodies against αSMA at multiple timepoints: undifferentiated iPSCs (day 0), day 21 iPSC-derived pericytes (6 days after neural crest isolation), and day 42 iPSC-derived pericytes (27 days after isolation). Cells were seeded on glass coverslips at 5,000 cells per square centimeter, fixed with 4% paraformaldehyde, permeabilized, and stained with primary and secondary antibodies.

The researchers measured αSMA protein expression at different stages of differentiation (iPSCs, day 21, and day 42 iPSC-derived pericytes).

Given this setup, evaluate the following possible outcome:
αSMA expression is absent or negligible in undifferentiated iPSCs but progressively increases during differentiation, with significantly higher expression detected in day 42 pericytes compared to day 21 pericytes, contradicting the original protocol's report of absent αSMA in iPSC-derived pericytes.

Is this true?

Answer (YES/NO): NO